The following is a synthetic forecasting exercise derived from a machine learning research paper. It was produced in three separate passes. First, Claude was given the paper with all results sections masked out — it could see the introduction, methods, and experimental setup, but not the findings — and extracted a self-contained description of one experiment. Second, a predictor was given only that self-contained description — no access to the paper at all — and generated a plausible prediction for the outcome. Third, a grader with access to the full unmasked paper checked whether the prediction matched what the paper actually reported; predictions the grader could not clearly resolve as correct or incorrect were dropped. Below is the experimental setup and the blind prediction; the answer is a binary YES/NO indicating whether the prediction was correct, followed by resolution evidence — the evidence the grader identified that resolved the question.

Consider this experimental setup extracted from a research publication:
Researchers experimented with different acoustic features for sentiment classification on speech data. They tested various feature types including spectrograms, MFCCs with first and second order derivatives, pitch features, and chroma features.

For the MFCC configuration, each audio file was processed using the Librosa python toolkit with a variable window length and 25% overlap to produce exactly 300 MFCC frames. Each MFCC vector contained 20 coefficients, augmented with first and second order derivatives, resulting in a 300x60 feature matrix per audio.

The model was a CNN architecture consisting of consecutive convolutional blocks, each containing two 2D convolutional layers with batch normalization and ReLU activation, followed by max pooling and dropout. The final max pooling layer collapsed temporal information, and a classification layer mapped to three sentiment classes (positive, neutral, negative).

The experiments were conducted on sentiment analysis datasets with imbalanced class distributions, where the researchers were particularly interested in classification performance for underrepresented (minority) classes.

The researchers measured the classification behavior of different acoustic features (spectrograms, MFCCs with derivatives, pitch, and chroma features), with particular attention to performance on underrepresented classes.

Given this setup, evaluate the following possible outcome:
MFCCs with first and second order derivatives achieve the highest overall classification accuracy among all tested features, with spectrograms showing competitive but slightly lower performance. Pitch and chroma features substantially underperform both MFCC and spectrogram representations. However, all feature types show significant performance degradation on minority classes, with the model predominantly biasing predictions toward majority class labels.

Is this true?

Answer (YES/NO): NO